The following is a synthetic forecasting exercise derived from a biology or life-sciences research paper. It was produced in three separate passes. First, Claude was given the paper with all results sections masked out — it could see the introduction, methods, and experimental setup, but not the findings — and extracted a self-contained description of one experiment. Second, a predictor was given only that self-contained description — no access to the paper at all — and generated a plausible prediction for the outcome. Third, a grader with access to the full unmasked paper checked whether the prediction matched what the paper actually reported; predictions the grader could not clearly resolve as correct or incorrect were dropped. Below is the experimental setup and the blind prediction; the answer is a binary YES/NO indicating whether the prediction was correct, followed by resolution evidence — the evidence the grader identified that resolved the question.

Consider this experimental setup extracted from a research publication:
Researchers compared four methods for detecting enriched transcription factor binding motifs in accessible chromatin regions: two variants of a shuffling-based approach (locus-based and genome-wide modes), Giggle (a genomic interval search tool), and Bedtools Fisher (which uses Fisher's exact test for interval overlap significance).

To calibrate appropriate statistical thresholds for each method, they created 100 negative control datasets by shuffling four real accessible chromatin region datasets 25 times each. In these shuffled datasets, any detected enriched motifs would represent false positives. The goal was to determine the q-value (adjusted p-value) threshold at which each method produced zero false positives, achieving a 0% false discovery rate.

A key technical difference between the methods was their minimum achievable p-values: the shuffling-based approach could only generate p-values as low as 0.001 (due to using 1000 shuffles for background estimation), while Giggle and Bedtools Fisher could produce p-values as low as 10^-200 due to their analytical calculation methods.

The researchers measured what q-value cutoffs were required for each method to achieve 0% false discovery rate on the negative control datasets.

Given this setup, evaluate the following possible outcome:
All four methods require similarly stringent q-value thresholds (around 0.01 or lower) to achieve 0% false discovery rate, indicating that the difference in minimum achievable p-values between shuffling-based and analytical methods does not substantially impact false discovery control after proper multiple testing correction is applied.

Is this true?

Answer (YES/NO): NO